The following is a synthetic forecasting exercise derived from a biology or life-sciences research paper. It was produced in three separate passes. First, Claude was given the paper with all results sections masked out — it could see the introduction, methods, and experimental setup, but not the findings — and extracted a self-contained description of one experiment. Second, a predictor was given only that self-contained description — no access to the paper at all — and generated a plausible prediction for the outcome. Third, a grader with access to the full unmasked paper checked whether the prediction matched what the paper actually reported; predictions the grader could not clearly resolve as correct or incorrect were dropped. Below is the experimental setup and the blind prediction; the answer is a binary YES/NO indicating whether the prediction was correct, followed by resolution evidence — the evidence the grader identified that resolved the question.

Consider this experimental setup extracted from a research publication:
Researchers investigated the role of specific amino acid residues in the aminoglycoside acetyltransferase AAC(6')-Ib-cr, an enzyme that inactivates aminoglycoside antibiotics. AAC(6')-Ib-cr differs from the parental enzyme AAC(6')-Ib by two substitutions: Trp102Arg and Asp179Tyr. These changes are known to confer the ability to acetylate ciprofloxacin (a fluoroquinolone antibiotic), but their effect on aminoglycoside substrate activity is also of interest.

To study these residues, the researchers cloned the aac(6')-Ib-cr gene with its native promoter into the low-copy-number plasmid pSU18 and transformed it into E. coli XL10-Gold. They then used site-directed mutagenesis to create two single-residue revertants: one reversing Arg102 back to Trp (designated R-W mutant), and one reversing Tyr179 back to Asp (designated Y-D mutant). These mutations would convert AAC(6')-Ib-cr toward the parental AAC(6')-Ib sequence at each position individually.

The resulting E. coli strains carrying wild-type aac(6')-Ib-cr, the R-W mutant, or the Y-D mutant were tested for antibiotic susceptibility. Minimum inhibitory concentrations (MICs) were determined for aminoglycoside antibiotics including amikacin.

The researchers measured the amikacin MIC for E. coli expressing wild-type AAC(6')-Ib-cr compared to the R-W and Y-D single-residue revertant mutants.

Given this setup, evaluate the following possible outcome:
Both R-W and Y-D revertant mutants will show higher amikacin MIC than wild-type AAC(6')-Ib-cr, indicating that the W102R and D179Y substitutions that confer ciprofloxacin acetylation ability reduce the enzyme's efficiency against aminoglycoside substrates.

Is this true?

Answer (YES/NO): NO